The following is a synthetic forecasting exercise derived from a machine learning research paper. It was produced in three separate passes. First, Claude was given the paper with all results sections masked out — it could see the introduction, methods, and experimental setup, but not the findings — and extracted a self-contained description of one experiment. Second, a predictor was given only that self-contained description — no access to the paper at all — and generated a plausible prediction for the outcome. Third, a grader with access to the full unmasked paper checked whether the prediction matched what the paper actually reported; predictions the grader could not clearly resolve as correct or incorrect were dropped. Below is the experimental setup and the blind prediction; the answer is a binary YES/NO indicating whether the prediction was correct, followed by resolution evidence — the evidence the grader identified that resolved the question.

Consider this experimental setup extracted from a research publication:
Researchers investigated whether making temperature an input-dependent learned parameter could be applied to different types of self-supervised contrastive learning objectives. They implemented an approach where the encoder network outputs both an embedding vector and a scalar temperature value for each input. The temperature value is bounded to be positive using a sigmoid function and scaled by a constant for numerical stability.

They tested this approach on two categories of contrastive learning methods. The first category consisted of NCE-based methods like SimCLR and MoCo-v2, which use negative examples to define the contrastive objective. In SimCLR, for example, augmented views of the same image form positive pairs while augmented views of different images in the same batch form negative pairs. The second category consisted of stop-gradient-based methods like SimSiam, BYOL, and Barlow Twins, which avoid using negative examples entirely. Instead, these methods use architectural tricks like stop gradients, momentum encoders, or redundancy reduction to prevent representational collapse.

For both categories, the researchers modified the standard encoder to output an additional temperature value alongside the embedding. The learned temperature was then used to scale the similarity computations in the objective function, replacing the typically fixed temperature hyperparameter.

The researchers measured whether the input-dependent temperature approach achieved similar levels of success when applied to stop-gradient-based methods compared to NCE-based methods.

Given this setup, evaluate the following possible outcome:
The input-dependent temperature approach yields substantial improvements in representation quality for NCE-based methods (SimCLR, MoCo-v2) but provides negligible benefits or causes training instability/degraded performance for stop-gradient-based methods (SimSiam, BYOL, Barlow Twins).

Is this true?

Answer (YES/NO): NO